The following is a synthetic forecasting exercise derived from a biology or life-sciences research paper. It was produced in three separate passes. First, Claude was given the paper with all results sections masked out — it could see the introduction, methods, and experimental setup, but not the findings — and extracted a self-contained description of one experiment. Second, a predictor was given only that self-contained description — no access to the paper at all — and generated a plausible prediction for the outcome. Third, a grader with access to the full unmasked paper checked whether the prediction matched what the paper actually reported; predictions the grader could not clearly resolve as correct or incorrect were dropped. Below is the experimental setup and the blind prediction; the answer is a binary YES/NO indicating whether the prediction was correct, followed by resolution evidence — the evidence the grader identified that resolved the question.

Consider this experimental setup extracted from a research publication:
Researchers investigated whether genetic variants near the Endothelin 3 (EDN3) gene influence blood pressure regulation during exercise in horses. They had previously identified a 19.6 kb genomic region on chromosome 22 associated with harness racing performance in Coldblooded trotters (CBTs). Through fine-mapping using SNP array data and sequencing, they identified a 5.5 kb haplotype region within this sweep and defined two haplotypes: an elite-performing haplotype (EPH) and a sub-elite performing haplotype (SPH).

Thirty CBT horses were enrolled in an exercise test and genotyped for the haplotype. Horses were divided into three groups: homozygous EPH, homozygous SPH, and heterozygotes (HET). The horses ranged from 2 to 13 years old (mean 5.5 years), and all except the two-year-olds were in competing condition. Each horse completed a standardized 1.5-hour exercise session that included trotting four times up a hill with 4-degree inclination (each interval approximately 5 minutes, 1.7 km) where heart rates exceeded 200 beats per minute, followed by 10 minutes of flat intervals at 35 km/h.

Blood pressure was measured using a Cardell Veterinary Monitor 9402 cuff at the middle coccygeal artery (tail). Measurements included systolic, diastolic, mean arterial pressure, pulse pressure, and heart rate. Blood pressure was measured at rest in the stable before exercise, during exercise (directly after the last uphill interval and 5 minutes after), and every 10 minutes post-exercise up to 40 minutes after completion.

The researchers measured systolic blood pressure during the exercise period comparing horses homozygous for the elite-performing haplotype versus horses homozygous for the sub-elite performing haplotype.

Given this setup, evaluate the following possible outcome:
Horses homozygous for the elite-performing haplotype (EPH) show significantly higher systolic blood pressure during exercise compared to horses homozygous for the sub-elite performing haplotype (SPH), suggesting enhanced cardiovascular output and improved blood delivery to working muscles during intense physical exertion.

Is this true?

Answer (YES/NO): NO